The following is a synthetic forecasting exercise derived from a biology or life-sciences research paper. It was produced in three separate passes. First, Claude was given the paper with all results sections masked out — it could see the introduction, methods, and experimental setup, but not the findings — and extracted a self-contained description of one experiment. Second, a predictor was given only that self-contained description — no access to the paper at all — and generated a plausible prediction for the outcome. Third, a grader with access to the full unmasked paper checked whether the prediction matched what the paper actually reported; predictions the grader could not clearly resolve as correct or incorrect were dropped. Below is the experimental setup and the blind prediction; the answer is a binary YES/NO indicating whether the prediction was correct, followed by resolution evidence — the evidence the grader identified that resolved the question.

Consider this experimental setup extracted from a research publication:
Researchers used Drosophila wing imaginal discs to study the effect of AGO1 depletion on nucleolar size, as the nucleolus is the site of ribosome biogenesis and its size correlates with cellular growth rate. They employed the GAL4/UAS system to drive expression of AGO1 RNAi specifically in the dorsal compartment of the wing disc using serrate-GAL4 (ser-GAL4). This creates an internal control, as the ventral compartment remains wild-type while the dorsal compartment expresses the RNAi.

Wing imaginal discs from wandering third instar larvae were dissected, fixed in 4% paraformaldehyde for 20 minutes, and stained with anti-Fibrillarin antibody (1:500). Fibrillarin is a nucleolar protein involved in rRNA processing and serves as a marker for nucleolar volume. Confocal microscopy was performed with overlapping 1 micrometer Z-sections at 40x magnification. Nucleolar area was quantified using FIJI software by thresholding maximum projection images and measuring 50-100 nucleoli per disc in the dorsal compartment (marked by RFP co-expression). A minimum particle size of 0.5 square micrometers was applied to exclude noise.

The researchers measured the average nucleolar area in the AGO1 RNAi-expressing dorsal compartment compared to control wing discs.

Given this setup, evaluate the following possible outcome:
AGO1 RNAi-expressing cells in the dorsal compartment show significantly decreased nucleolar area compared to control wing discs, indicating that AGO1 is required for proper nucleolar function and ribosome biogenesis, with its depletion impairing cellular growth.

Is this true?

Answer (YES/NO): NO